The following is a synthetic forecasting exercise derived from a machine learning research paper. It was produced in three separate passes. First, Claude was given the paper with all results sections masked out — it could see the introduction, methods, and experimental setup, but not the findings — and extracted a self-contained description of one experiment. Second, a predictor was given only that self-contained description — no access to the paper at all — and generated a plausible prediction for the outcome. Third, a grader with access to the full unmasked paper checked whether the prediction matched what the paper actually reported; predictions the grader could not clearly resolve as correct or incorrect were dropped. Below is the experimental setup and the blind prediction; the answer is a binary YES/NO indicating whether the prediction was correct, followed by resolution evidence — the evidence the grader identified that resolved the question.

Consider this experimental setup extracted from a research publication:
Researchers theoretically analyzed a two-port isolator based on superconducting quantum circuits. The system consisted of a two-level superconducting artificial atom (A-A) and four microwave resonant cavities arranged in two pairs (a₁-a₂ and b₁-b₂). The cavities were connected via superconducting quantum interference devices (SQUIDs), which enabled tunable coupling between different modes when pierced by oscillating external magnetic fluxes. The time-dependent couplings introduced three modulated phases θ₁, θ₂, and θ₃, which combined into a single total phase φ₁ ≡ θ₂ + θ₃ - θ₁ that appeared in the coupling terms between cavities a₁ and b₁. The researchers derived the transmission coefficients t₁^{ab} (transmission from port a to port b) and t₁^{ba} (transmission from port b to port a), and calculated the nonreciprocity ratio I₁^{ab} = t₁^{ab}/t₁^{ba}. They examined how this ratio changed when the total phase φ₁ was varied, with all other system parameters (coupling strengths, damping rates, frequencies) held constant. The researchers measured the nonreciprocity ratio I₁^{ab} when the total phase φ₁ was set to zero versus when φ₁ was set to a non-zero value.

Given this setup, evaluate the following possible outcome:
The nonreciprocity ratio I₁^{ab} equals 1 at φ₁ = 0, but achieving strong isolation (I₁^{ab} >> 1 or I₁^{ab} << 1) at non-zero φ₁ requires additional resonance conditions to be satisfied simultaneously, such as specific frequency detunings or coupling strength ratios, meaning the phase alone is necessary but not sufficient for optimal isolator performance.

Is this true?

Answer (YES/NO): YES